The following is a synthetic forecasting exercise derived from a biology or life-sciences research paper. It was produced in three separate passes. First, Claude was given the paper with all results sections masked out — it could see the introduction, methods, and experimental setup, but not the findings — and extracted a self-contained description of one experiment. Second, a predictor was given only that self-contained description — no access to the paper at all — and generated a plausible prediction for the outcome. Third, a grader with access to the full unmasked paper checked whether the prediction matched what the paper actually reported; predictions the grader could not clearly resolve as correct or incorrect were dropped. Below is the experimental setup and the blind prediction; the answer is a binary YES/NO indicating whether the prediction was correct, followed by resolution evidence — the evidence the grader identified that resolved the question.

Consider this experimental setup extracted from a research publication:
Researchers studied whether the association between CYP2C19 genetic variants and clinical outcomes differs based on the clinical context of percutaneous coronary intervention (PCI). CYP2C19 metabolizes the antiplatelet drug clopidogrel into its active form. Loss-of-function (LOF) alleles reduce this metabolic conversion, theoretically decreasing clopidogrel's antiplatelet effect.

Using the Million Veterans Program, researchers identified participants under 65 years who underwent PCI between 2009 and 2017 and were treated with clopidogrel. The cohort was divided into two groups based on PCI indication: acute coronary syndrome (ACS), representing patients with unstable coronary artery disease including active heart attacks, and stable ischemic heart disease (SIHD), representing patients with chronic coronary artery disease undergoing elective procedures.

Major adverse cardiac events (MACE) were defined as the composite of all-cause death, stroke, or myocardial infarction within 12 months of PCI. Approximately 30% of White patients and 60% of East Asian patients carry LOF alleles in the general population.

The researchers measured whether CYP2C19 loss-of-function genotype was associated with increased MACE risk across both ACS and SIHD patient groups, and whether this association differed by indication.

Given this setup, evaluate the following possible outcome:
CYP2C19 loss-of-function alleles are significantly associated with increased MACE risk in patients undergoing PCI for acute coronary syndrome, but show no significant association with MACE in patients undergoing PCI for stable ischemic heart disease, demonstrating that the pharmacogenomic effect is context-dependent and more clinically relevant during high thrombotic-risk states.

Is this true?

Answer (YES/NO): NO